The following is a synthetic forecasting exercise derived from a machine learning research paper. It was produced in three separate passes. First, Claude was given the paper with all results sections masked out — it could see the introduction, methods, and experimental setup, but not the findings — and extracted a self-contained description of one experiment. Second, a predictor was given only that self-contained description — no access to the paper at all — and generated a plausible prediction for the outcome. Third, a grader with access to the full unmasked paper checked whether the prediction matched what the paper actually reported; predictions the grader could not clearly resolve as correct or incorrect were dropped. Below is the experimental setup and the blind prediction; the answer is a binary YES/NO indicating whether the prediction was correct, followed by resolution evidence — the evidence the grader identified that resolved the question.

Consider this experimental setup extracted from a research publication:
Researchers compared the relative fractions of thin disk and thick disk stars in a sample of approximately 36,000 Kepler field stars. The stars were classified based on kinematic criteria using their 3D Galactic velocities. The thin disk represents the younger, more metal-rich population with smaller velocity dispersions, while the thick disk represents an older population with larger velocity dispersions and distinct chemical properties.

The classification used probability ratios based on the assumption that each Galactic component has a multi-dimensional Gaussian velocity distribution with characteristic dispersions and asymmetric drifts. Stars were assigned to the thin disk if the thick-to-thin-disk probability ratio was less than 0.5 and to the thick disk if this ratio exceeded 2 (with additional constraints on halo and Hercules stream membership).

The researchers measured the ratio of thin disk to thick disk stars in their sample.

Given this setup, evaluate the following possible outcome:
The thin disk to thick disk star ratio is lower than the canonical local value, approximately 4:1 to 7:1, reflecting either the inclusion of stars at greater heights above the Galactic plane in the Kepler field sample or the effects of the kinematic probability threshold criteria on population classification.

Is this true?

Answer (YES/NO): NO